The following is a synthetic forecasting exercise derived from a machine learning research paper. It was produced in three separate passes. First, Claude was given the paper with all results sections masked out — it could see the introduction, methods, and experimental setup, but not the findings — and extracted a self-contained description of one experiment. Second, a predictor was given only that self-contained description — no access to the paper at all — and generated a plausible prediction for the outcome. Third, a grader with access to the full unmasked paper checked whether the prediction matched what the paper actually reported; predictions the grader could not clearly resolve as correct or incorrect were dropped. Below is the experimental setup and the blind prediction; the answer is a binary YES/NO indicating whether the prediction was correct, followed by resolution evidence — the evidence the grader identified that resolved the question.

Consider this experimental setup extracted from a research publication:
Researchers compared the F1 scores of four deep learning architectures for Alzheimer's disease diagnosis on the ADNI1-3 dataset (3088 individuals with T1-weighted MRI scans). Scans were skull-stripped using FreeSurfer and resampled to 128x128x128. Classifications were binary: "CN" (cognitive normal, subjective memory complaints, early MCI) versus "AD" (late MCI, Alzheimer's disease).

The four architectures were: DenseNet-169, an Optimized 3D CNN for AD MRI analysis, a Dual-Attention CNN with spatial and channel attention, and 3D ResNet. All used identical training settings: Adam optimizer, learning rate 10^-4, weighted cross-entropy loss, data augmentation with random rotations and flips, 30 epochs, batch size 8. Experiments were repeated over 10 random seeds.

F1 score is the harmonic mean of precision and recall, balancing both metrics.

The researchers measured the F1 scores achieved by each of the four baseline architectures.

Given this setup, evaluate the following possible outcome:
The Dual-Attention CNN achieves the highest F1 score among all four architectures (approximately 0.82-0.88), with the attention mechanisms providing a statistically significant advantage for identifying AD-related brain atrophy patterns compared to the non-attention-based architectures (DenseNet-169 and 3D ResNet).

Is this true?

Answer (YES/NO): NO